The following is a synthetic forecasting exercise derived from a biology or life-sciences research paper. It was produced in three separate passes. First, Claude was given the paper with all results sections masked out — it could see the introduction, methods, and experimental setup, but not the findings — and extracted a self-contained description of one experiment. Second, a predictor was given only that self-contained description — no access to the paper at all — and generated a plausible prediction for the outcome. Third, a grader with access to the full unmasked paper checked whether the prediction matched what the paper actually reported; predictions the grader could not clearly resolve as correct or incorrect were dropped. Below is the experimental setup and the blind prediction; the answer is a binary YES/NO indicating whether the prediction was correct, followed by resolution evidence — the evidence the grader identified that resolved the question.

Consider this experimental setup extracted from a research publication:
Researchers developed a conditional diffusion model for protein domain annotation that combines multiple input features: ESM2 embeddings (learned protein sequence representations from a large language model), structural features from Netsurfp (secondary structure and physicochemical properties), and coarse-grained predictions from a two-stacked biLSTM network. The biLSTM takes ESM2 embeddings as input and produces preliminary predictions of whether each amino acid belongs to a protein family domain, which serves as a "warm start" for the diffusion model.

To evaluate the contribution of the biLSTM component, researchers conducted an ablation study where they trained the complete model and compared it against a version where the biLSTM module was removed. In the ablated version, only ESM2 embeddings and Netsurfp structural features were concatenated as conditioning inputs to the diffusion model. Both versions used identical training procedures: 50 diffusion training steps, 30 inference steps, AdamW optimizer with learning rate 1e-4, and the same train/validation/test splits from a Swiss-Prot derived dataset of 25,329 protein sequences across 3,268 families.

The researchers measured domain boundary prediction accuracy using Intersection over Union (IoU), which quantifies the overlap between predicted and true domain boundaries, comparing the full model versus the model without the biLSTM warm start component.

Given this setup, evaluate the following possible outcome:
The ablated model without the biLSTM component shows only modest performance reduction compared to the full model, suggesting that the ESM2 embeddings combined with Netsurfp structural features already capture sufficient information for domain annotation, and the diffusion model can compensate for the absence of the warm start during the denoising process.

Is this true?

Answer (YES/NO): NO